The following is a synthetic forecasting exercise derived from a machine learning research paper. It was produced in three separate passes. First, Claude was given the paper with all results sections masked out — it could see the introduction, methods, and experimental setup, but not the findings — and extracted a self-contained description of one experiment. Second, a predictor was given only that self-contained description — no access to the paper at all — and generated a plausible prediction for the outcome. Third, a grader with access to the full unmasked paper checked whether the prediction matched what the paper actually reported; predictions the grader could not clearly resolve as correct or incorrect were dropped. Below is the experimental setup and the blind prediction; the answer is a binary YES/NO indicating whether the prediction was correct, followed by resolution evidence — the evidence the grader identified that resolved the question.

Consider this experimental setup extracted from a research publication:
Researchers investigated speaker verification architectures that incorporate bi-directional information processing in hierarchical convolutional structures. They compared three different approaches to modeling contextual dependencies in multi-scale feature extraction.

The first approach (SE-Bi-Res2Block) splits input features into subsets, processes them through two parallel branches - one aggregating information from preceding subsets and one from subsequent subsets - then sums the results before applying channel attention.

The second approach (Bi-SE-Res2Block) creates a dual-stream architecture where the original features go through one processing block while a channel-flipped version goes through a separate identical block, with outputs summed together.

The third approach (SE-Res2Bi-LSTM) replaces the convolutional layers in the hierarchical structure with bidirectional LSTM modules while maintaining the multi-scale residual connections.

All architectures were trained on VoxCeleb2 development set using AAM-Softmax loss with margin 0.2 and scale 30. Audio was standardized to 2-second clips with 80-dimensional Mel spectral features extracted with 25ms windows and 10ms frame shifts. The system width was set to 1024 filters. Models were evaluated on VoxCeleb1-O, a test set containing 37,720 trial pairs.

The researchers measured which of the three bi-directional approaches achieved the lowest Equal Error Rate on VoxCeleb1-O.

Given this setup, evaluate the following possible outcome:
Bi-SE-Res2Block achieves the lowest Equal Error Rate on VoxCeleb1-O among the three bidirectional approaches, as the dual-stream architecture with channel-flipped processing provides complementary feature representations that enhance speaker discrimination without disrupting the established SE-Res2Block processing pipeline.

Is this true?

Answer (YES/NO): NO